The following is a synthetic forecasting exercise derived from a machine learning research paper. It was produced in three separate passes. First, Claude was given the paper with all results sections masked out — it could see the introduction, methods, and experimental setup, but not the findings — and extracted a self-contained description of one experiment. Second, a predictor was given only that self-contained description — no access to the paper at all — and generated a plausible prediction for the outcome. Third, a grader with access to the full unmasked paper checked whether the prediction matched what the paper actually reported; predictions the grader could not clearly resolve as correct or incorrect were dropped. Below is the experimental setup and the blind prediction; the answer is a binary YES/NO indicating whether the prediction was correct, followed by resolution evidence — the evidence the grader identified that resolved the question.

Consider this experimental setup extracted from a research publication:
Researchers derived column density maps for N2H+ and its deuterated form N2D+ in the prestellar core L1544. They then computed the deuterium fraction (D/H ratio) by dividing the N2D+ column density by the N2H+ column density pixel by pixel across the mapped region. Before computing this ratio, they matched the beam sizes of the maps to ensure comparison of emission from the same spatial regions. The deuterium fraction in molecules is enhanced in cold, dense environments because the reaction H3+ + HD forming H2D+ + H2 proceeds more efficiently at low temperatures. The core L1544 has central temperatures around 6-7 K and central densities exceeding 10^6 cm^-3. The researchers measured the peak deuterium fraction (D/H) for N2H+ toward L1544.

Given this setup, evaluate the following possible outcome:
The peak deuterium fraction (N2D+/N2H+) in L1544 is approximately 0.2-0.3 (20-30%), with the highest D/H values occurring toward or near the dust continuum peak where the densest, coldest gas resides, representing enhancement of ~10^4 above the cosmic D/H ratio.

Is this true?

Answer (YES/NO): YES